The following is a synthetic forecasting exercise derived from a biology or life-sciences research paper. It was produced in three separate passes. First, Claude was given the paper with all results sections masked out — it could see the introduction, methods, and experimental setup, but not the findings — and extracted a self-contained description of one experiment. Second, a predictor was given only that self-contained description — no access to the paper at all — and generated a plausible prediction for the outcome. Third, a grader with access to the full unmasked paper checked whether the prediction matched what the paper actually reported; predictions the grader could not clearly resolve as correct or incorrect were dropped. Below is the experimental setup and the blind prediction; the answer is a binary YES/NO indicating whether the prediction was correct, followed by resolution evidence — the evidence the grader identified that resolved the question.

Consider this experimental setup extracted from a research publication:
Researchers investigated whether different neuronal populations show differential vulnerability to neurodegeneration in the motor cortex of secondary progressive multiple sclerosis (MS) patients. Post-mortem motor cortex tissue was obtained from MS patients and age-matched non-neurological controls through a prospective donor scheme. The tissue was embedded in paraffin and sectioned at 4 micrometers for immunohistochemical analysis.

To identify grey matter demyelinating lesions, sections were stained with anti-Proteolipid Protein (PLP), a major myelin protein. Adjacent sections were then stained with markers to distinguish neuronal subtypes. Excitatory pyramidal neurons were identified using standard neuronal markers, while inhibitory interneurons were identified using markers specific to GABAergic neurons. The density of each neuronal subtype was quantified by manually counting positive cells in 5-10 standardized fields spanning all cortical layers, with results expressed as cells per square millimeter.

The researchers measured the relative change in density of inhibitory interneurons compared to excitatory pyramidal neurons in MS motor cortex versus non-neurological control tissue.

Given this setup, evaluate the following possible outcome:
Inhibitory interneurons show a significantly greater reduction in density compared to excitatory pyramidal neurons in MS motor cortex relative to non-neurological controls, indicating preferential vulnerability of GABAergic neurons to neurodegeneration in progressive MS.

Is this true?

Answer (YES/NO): YES